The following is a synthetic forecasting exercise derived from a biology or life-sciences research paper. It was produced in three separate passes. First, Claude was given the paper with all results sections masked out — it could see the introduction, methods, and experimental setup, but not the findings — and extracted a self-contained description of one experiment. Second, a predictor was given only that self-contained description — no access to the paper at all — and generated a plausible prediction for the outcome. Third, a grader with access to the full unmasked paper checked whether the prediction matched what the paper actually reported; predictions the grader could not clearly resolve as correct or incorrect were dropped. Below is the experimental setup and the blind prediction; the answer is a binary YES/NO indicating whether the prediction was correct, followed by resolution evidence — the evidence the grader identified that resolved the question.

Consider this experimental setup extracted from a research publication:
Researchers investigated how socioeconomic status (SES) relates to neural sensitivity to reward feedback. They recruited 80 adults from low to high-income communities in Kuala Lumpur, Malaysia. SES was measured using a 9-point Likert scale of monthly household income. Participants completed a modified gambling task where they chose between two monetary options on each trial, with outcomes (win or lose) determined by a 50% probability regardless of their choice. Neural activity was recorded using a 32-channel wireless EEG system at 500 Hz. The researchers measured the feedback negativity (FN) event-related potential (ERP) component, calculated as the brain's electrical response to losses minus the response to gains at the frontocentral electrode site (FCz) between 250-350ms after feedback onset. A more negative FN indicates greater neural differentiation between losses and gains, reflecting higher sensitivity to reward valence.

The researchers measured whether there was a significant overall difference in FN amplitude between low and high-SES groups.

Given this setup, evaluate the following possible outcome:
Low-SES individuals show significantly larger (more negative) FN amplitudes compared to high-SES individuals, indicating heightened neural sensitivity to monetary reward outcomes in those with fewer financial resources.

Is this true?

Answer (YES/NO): NO